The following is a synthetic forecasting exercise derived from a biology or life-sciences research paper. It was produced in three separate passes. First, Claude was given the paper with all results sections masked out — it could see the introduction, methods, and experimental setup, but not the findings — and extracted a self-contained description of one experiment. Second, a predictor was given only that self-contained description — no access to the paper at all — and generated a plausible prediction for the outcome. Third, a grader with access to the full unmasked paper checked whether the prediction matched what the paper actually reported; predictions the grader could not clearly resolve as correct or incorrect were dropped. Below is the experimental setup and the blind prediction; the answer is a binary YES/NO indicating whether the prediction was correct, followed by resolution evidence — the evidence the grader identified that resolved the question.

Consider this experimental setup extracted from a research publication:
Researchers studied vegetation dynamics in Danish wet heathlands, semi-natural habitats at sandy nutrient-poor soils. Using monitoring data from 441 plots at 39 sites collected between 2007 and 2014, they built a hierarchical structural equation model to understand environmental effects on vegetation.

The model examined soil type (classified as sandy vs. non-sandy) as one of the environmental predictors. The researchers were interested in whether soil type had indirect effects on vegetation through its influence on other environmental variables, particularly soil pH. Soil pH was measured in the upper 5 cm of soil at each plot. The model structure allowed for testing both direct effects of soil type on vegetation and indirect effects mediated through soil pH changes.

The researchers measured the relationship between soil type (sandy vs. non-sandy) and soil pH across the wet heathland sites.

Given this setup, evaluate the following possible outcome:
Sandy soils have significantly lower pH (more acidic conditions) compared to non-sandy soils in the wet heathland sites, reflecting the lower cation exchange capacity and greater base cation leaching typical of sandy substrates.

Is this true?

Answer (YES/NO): YES